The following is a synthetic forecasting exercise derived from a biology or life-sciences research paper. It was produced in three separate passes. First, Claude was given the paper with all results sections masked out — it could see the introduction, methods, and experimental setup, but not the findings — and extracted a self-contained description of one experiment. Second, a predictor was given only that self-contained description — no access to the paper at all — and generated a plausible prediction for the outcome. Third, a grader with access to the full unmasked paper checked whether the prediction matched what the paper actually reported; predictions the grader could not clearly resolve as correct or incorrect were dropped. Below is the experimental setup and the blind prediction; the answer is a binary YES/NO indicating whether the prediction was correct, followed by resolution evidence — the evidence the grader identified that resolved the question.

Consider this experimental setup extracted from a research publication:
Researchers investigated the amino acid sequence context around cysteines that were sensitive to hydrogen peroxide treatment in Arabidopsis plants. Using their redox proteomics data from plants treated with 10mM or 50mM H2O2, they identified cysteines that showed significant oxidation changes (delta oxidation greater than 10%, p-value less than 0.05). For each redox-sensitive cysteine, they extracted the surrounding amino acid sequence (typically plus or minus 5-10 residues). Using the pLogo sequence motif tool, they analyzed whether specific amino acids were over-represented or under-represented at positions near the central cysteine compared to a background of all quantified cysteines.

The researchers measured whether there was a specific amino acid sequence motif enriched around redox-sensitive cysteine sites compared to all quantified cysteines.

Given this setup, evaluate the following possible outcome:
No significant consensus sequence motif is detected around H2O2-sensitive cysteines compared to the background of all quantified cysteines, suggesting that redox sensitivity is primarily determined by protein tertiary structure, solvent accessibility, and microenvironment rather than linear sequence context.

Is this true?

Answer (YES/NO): NO